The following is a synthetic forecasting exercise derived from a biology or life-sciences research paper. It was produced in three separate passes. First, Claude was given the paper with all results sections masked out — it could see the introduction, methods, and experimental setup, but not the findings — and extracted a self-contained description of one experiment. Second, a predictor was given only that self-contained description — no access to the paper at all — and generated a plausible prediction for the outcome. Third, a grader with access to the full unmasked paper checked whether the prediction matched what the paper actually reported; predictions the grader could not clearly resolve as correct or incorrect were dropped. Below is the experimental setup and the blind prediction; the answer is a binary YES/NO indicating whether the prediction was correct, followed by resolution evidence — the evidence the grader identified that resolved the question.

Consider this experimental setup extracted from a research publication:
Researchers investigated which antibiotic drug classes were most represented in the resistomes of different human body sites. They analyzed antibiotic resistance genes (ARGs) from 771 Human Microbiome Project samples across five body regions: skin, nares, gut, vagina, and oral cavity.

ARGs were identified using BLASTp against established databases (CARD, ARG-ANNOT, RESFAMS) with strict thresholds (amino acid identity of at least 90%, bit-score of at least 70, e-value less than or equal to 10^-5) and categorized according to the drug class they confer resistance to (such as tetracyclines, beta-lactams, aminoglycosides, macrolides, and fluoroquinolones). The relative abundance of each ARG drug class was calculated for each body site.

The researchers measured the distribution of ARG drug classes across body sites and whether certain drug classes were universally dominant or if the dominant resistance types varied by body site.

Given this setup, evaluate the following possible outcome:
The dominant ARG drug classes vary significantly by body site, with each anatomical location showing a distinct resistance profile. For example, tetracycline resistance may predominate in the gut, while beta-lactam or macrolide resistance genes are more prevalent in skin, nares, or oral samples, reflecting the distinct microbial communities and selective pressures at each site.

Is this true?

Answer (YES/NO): YES